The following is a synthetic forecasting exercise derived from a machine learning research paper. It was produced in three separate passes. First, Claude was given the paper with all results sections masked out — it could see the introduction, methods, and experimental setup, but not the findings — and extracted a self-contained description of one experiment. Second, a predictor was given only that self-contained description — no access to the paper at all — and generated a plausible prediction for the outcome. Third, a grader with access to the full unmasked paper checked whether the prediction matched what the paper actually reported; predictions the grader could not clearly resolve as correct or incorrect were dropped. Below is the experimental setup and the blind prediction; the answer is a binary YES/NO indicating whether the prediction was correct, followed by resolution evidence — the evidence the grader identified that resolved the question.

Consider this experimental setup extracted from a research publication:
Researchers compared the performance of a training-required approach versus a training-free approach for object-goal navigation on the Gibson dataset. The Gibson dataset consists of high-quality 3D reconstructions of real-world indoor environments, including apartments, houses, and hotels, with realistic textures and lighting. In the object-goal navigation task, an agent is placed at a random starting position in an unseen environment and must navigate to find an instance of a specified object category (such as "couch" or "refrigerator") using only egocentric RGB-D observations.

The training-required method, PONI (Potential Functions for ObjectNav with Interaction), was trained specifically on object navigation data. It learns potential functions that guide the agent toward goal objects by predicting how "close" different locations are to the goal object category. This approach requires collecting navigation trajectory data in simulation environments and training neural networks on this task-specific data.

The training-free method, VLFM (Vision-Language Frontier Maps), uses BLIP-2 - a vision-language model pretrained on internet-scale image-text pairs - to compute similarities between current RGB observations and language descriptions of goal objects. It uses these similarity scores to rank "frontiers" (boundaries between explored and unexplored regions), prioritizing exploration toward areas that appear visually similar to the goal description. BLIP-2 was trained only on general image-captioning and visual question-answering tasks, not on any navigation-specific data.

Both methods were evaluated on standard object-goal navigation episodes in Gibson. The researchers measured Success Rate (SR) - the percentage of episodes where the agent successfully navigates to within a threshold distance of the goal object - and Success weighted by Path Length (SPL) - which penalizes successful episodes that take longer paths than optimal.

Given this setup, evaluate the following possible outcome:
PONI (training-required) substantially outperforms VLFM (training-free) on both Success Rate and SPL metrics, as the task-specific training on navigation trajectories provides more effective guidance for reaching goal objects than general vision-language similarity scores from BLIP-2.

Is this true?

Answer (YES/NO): NO